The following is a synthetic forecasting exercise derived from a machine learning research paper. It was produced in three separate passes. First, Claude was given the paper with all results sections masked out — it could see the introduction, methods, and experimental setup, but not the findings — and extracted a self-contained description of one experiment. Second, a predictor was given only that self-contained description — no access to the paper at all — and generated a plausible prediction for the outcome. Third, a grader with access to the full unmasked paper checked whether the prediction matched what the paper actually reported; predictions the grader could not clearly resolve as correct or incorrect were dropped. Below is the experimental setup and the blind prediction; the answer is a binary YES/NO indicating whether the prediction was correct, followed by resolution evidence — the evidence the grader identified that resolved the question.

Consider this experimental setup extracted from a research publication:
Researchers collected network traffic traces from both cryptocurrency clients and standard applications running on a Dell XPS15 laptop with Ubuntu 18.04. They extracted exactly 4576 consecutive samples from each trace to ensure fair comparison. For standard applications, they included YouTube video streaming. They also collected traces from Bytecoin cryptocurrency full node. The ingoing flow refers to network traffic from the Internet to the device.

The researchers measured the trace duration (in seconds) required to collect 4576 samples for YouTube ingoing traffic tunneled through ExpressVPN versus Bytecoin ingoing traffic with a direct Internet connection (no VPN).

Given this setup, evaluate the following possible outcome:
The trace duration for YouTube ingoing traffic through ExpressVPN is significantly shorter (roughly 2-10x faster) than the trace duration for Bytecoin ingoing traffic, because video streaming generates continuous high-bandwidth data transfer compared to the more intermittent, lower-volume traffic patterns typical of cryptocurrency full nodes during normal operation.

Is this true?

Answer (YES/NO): NO